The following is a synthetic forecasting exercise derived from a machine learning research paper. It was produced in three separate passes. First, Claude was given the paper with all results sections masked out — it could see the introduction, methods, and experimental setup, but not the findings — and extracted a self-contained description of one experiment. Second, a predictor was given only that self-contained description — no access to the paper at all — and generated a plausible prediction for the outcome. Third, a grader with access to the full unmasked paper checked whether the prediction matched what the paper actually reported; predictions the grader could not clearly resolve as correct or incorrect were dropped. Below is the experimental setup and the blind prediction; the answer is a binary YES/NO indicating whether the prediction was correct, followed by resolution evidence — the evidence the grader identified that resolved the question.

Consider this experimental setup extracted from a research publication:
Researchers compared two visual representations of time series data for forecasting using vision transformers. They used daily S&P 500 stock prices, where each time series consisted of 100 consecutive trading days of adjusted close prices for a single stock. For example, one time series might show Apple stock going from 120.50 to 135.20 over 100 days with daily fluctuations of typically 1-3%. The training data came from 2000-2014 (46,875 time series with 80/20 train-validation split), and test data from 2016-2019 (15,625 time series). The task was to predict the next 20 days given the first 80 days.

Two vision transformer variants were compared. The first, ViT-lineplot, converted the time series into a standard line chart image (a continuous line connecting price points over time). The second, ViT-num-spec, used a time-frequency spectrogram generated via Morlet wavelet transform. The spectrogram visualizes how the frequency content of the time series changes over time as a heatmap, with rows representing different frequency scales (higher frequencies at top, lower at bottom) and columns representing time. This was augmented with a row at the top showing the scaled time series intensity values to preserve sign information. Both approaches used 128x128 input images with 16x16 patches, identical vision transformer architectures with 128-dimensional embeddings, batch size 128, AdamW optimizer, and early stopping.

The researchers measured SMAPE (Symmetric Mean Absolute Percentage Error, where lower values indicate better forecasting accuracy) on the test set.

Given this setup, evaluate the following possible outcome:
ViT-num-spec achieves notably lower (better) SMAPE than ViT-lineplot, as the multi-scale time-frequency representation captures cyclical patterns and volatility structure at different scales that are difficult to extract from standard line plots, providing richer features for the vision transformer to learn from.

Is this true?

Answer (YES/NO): YES